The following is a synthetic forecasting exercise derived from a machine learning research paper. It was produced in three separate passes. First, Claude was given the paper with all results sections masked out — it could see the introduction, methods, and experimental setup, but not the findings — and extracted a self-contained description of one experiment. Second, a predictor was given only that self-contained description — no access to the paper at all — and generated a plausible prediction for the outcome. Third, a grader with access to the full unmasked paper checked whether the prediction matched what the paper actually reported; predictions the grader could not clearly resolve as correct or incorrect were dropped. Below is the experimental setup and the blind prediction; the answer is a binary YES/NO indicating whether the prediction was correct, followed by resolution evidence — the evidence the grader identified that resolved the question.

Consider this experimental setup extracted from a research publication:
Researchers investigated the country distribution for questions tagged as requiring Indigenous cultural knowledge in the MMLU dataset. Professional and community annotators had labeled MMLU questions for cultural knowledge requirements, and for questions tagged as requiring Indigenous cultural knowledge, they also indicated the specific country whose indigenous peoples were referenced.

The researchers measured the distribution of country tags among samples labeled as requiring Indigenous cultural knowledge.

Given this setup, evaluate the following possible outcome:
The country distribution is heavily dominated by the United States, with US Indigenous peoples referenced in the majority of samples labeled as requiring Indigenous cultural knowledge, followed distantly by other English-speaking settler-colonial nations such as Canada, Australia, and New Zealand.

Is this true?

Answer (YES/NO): NO